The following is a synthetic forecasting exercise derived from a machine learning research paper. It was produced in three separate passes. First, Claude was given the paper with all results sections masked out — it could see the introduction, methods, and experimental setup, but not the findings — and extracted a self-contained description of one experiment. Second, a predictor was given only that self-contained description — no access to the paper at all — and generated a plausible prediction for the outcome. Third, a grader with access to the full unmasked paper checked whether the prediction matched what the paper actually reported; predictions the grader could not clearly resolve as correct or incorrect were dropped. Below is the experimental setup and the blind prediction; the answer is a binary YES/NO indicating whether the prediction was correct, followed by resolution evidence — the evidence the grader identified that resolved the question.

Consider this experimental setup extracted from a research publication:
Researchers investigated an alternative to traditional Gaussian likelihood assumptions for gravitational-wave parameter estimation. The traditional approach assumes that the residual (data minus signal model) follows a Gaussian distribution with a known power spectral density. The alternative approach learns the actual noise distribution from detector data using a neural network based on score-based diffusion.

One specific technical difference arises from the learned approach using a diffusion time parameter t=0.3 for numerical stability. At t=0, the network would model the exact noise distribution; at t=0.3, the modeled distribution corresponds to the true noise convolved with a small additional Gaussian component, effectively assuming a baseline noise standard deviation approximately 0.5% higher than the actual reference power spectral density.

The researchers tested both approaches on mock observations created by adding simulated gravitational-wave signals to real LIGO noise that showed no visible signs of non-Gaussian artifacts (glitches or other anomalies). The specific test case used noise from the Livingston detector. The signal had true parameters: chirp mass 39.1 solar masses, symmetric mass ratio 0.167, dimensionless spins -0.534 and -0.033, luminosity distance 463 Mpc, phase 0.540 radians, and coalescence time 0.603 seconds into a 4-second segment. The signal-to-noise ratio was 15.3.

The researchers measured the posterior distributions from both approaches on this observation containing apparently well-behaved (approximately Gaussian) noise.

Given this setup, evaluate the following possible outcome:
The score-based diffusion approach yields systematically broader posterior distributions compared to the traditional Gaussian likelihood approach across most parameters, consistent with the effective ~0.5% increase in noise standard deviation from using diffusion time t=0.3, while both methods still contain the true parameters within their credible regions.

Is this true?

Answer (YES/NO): NO